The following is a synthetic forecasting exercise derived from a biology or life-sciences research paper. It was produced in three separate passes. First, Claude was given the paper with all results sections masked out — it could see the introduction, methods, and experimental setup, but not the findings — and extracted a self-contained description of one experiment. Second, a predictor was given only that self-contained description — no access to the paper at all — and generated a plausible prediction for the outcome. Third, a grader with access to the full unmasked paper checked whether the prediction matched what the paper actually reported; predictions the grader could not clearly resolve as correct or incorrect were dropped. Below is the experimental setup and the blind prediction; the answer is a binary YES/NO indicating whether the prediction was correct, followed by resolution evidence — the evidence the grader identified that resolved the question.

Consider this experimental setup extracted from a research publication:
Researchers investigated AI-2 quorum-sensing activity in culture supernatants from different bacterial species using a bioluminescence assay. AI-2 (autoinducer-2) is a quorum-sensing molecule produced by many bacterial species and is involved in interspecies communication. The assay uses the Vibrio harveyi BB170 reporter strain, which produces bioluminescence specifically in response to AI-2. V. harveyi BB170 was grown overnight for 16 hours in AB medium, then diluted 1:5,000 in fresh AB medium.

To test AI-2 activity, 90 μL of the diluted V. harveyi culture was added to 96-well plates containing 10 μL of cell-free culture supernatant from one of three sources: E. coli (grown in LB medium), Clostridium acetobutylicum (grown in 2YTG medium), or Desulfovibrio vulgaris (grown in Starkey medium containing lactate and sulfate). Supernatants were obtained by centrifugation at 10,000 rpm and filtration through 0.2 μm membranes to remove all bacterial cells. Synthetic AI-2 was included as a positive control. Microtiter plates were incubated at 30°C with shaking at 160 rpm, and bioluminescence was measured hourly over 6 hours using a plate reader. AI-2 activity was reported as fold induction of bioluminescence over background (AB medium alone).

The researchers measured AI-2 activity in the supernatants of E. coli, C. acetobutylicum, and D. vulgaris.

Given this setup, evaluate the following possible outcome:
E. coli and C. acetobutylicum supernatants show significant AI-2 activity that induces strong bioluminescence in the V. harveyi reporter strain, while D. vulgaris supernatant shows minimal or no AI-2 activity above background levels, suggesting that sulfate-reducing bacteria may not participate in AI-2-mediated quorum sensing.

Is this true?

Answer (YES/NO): YES